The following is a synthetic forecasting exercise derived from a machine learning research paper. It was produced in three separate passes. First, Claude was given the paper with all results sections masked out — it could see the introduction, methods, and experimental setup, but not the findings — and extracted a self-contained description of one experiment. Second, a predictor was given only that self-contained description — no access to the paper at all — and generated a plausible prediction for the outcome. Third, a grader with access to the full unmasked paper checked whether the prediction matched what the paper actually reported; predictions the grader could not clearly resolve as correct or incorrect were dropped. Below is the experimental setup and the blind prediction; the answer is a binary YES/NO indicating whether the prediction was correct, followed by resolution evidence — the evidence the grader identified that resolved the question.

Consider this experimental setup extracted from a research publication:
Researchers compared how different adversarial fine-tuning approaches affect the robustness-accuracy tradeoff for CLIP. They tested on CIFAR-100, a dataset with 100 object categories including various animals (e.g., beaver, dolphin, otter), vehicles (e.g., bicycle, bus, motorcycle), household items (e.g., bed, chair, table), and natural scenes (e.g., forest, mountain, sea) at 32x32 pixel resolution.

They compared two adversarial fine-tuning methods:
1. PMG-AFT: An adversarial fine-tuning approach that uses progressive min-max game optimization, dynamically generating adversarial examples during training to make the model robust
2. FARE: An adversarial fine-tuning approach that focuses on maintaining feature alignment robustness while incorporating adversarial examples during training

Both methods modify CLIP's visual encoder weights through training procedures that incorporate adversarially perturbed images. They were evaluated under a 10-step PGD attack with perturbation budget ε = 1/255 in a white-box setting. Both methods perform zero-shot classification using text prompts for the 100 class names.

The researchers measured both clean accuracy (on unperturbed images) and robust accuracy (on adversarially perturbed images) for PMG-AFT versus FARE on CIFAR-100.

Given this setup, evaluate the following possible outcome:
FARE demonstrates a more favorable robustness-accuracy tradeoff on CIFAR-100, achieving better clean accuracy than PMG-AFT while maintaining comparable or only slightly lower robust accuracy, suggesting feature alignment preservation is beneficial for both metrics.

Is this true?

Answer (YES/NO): NO